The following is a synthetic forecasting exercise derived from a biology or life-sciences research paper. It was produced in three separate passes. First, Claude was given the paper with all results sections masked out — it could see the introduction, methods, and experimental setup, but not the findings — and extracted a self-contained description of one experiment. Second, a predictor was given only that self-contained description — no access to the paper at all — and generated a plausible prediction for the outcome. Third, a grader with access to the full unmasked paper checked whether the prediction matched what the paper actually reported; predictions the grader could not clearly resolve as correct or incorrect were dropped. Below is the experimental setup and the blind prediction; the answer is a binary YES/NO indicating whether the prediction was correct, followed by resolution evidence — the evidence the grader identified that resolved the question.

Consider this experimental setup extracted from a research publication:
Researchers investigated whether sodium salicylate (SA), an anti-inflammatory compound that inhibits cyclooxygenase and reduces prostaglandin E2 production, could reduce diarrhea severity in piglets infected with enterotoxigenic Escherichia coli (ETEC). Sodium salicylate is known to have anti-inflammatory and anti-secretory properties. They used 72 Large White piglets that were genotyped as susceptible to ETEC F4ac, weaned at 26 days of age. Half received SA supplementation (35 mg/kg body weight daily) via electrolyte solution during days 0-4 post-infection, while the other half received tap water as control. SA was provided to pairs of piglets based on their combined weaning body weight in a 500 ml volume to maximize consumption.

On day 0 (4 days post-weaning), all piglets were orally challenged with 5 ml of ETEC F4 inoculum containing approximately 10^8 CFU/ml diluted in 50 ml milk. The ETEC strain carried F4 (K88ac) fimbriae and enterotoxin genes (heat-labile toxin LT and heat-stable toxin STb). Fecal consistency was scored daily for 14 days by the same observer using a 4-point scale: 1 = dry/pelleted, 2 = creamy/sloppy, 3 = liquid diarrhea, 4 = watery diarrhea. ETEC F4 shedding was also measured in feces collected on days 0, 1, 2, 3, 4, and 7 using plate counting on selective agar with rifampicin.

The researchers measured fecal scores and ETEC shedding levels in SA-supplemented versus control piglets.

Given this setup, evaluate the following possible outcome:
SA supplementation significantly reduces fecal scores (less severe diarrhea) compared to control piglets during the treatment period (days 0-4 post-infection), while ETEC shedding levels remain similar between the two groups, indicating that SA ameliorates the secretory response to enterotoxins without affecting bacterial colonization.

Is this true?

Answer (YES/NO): NO